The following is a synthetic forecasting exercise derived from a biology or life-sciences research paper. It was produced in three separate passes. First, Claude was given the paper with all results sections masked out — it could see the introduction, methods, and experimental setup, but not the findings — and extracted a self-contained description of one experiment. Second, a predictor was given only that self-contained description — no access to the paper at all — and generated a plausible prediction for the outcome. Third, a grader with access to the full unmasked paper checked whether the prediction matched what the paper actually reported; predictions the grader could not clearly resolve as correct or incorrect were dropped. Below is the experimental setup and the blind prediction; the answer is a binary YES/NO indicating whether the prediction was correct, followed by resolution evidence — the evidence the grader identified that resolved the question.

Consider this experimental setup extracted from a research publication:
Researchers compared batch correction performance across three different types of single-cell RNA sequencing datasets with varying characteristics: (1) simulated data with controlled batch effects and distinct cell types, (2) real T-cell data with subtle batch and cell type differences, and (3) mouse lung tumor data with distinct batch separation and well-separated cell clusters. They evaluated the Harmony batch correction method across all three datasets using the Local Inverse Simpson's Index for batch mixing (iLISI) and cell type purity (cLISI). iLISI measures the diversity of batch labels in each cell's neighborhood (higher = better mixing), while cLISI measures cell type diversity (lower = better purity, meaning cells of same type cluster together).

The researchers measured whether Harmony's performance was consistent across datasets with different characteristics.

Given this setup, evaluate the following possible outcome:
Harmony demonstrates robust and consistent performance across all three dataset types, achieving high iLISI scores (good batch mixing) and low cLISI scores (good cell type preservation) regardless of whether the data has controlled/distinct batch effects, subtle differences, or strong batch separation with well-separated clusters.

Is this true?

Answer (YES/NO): YES